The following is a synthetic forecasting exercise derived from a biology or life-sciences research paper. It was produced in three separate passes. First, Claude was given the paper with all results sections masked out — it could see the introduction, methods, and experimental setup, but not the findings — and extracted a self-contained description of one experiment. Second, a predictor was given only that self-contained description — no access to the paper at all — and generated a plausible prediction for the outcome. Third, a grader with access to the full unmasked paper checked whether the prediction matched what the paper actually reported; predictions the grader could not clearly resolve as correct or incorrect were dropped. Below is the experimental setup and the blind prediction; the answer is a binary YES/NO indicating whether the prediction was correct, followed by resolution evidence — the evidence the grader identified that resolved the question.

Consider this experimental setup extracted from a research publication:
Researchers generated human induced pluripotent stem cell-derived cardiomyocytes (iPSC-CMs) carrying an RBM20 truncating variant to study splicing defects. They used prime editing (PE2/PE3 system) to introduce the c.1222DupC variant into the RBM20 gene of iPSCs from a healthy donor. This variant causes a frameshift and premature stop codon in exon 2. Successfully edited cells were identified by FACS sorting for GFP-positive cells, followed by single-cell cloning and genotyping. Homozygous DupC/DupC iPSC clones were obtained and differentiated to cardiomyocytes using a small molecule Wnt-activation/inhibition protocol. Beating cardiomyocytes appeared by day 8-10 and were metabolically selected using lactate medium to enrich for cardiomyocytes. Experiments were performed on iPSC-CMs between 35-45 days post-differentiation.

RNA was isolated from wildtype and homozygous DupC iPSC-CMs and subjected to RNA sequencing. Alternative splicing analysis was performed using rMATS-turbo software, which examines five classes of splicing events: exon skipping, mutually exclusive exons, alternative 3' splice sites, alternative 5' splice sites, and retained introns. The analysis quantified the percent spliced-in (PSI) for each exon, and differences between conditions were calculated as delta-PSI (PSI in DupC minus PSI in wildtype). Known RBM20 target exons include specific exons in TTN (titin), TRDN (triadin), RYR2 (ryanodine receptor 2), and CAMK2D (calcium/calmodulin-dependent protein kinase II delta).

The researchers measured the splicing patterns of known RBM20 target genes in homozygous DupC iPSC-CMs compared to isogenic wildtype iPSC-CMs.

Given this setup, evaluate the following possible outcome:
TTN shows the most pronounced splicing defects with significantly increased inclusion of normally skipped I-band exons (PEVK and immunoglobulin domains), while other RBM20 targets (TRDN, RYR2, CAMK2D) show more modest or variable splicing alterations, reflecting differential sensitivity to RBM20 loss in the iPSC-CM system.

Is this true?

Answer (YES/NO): NO